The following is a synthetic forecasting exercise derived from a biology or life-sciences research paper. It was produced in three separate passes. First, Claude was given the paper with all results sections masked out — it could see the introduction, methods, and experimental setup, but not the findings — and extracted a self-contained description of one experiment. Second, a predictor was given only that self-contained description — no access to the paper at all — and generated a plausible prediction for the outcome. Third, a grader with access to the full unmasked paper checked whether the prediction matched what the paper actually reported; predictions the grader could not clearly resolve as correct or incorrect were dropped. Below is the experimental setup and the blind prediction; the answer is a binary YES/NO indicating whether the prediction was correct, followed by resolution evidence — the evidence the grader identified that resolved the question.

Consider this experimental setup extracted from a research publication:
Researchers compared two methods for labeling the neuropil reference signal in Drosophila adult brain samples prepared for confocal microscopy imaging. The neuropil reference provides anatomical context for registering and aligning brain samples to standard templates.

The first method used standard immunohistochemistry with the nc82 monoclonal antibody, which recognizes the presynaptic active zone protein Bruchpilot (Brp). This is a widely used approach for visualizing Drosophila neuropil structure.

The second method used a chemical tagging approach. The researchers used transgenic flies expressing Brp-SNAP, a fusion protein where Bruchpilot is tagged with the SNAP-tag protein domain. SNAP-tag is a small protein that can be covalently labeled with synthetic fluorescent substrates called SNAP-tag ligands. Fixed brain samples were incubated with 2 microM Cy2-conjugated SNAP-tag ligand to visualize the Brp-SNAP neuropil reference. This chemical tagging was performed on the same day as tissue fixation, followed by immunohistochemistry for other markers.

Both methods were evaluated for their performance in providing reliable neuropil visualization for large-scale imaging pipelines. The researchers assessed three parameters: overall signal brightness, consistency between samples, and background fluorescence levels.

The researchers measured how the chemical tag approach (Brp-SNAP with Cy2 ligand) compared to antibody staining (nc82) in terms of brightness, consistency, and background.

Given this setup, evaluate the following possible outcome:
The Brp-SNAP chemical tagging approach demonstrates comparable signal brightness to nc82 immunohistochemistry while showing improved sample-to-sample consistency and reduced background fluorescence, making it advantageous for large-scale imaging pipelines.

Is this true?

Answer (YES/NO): NO